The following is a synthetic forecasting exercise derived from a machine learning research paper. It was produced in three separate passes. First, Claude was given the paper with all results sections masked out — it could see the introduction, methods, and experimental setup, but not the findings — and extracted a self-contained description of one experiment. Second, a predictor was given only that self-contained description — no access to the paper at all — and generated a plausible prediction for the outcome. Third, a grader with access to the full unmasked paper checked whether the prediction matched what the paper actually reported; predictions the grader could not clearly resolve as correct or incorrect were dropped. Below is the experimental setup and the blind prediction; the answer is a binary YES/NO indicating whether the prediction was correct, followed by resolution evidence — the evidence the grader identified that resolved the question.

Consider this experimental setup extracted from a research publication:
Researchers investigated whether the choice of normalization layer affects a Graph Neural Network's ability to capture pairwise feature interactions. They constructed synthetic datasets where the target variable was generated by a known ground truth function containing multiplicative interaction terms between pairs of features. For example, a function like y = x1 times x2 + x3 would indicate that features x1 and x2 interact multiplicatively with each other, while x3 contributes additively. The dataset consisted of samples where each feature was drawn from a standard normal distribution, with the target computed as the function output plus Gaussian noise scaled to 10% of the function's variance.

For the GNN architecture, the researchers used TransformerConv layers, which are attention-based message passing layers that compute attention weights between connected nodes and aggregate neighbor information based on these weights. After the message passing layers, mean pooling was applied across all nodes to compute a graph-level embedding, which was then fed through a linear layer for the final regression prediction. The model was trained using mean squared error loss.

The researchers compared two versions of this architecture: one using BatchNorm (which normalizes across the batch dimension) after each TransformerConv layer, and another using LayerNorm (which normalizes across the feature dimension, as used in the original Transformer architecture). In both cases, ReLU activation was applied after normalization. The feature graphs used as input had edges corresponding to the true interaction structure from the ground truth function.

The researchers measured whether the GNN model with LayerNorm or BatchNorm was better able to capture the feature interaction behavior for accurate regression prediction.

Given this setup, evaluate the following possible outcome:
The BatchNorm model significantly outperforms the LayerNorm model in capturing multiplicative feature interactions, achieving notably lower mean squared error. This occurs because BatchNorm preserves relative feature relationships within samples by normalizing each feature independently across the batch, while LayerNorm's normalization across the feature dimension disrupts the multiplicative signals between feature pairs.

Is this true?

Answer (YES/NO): YES